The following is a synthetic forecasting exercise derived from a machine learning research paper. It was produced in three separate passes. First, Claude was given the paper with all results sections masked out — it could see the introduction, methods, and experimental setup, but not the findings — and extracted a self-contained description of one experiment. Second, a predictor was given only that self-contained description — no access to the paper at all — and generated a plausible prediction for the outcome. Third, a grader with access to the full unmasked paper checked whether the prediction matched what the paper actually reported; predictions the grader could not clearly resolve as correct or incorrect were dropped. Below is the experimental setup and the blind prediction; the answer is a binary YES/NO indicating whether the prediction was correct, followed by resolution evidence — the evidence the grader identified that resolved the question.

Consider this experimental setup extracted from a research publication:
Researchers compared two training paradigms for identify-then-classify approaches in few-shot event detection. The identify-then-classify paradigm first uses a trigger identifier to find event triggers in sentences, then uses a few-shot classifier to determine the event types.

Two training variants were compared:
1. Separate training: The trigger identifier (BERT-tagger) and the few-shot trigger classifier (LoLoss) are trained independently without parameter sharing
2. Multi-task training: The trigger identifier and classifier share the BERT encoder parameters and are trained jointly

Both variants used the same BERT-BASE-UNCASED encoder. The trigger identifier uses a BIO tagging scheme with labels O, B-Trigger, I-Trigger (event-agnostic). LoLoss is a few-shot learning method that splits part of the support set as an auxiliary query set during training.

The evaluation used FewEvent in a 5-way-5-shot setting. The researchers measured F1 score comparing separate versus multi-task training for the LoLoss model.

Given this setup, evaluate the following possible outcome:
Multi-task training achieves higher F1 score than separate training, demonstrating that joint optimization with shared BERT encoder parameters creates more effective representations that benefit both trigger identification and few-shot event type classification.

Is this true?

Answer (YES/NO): YES